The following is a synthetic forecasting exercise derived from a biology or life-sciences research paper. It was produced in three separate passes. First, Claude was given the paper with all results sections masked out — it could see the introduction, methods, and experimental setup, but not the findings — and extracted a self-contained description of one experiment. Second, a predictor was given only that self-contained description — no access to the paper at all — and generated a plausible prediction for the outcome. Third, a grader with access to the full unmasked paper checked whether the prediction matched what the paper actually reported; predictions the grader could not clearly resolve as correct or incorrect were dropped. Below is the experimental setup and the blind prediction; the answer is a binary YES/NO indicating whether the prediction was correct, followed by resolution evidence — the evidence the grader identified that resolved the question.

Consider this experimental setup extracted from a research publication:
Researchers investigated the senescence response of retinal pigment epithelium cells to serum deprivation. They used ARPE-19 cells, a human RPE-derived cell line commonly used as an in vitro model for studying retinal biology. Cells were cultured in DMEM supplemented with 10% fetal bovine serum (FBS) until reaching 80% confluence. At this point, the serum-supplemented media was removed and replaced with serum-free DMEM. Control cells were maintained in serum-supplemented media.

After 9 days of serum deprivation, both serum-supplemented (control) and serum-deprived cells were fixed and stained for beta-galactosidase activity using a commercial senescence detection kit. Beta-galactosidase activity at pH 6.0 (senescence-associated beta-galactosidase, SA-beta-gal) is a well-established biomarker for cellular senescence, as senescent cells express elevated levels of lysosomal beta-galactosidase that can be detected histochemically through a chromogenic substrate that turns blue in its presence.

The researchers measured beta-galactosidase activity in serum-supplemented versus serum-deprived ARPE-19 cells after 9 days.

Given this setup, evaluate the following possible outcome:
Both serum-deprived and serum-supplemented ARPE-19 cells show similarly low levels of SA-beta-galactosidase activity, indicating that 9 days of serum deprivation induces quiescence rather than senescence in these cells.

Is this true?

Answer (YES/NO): NO